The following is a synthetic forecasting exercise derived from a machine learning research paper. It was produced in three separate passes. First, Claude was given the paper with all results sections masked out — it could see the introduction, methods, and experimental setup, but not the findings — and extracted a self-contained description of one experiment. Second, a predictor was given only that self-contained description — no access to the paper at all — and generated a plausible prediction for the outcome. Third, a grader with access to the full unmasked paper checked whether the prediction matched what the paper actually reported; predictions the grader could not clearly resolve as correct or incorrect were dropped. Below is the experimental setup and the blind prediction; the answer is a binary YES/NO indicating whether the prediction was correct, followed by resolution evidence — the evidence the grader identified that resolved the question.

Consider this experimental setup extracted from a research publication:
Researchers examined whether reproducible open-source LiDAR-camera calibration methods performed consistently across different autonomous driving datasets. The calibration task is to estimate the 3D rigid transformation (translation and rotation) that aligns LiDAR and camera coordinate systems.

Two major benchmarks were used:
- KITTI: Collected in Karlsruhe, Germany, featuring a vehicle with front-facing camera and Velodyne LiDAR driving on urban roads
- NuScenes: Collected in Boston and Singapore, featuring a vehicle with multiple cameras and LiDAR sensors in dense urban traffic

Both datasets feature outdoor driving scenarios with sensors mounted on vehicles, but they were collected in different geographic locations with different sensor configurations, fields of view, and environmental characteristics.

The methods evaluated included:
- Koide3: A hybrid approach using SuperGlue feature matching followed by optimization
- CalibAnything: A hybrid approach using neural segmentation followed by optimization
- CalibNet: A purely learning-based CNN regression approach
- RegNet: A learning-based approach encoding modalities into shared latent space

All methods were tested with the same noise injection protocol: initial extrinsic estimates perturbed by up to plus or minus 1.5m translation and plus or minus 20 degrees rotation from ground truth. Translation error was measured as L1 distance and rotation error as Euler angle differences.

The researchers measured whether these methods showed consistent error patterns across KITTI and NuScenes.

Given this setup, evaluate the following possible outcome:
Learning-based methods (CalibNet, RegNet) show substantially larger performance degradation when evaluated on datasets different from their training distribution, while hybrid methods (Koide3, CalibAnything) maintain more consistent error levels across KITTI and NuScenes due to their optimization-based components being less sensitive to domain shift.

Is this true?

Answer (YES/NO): NO